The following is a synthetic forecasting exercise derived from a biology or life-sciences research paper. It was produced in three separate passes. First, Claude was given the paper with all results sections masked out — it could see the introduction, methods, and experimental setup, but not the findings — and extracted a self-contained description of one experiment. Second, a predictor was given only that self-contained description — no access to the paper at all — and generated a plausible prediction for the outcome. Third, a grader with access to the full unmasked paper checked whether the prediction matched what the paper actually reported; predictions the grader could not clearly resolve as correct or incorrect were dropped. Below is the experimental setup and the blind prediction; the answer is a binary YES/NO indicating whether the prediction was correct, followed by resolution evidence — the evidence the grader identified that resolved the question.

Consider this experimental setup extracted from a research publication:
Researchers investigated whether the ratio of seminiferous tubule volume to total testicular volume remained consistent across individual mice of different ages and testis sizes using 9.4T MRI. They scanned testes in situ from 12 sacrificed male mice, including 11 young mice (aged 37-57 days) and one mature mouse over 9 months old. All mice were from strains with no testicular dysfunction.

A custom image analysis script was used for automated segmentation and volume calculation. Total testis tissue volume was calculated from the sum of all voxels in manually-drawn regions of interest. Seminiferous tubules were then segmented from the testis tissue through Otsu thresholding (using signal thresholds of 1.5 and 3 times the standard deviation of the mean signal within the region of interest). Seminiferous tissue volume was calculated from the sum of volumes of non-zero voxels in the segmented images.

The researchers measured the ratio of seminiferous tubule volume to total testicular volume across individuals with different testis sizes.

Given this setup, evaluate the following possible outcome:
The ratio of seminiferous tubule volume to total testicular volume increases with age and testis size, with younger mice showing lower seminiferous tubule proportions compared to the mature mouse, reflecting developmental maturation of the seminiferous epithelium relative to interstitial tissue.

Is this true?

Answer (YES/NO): NO